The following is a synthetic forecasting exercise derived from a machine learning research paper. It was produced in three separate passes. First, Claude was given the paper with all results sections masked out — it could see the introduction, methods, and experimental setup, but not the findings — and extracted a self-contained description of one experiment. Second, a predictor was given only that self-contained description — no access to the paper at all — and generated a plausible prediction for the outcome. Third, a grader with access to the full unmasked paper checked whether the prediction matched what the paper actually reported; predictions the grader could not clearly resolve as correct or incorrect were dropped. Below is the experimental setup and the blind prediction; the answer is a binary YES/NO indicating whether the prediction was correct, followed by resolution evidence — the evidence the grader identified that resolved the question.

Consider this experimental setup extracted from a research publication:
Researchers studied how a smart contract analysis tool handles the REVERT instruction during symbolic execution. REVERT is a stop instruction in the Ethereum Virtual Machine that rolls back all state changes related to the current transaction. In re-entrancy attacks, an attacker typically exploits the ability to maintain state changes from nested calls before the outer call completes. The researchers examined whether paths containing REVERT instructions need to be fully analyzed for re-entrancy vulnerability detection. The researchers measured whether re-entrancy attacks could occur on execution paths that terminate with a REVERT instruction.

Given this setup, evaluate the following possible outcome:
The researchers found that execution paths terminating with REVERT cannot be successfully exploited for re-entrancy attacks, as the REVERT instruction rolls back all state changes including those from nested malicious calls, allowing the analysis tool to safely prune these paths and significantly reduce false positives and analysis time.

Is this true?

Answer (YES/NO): YES